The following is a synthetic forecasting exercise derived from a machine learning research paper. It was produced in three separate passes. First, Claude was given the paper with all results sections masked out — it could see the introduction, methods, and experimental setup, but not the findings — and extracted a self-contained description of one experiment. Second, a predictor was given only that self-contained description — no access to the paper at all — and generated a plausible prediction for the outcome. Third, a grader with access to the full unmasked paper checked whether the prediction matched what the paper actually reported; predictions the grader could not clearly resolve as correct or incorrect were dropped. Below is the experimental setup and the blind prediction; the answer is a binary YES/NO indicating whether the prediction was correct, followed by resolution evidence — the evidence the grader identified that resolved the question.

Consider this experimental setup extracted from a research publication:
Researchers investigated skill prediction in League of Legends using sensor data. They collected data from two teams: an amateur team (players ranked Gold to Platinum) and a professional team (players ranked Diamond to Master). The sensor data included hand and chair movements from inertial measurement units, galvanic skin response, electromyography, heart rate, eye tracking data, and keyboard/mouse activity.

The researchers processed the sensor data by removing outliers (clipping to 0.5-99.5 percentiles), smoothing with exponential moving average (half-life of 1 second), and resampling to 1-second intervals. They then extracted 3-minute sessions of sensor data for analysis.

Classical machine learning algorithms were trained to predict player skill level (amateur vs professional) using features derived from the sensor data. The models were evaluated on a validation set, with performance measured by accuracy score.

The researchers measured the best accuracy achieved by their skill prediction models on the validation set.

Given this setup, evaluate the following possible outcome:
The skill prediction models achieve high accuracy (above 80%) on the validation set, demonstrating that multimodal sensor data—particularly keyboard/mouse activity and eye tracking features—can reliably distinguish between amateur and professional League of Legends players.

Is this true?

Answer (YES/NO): NO